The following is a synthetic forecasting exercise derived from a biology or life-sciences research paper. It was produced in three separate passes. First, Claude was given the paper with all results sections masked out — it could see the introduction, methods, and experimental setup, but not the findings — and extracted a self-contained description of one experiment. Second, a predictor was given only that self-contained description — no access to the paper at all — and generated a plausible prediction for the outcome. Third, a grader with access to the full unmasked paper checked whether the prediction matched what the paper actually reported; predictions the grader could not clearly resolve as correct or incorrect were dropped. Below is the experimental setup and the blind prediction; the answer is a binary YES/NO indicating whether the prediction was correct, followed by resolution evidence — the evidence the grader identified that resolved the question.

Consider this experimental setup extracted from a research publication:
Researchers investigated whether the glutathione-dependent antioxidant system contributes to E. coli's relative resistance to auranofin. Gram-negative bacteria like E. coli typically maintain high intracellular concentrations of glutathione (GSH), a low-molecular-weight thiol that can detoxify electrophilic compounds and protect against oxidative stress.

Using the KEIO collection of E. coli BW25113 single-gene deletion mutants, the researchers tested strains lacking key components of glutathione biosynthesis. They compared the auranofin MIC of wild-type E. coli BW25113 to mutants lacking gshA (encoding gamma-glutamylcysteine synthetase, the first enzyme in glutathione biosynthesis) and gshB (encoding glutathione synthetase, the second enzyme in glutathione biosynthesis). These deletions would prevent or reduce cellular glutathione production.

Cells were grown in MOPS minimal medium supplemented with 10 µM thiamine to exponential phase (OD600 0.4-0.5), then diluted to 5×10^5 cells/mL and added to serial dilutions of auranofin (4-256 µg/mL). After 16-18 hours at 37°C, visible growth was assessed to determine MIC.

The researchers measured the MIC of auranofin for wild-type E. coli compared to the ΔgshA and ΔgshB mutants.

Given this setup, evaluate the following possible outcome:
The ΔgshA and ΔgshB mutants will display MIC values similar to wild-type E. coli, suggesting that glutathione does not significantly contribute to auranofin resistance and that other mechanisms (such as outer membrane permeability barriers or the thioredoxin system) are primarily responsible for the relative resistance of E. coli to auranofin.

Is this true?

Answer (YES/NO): NO